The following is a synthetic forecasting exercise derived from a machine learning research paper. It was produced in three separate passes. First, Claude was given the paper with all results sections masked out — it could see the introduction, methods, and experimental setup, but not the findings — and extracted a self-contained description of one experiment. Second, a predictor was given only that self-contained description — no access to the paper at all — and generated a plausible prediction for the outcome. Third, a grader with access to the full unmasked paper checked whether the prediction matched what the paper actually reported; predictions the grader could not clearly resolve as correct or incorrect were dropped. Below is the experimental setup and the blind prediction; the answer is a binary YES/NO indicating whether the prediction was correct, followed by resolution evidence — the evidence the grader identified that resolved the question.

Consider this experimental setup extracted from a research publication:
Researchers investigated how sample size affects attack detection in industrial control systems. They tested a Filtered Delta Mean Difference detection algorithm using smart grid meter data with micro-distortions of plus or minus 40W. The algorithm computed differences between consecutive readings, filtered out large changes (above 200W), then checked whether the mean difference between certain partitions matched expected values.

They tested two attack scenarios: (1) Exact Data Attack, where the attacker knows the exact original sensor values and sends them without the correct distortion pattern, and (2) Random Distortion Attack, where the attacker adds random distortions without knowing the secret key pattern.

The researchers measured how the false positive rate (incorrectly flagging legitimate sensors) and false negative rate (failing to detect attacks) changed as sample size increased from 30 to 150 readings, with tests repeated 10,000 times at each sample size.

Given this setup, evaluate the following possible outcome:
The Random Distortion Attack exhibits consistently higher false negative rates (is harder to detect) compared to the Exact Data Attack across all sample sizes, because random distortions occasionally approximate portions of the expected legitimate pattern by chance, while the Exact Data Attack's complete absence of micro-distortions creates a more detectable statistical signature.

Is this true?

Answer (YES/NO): NO